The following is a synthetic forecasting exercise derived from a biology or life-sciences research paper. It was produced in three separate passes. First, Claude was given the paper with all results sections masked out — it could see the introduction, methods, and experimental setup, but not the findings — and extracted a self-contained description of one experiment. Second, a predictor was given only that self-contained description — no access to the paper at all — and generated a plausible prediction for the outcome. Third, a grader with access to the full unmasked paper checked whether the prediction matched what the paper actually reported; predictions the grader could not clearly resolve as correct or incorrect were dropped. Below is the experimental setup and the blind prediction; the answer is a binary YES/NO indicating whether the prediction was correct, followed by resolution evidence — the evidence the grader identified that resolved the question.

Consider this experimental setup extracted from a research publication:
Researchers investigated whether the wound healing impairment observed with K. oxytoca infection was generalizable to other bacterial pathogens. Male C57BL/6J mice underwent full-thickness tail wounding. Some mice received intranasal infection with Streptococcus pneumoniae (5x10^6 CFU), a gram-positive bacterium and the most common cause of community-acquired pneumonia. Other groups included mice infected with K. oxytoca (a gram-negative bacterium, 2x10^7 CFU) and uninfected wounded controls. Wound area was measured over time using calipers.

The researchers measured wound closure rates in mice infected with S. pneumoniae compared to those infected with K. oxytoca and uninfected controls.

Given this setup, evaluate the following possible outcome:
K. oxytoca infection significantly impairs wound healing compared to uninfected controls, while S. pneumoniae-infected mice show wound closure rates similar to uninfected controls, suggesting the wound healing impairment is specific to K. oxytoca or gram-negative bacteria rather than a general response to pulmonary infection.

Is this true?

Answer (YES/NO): NO